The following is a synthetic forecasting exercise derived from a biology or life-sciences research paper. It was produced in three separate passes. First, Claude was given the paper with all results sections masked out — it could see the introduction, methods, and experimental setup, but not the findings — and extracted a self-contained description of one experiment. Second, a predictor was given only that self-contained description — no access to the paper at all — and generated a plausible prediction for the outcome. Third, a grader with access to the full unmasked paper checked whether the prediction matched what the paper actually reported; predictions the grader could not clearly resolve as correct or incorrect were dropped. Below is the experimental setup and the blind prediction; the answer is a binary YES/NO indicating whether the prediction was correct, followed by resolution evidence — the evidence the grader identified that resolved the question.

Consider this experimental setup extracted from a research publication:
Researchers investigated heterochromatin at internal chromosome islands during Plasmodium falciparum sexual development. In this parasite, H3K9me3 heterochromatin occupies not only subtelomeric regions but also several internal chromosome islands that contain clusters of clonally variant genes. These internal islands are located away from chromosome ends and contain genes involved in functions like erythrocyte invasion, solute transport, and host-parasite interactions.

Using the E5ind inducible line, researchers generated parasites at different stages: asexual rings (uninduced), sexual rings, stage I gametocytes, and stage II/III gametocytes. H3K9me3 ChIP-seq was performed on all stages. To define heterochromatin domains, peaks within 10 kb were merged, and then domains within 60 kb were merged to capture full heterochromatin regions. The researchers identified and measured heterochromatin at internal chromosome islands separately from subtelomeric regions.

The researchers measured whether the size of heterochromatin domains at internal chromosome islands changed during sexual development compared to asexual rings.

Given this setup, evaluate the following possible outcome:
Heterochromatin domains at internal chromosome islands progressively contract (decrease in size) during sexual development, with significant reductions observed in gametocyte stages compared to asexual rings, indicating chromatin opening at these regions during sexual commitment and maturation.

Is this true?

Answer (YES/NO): NO